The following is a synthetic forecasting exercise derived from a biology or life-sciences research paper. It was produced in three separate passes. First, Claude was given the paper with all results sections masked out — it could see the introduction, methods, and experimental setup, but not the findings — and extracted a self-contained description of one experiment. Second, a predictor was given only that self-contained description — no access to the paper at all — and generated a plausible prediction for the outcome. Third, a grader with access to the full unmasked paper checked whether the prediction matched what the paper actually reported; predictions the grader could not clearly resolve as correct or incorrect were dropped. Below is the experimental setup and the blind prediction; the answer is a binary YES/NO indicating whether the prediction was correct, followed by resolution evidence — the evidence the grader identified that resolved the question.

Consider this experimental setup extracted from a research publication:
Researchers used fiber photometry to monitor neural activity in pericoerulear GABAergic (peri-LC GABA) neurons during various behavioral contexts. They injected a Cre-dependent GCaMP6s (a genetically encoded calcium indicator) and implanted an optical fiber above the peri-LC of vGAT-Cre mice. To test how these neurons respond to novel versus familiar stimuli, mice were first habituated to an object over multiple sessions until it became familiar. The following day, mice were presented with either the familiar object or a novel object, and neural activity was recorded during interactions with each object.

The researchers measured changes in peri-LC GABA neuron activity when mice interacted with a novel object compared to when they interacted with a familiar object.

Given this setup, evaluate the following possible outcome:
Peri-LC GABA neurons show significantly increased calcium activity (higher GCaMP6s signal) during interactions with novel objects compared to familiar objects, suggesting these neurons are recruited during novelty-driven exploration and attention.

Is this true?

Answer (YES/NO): YES